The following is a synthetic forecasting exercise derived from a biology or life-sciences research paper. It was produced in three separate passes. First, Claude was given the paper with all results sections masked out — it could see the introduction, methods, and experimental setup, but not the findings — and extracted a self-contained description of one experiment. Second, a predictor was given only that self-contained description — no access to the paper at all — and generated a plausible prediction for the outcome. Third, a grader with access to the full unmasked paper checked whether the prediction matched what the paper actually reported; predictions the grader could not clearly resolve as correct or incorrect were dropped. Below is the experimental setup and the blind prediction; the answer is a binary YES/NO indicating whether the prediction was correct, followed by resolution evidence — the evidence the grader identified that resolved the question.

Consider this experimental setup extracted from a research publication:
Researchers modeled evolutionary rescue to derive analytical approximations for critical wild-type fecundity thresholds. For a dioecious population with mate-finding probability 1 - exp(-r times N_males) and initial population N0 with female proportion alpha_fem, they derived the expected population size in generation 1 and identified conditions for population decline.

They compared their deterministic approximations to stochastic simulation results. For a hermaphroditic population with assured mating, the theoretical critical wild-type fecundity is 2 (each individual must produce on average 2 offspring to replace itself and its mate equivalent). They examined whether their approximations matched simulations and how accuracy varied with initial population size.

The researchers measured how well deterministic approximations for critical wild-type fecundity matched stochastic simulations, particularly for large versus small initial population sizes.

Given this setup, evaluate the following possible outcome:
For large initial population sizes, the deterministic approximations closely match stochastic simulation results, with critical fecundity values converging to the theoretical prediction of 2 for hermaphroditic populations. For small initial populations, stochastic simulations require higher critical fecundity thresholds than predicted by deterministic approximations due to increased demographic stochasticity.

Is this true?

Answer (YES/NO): NO